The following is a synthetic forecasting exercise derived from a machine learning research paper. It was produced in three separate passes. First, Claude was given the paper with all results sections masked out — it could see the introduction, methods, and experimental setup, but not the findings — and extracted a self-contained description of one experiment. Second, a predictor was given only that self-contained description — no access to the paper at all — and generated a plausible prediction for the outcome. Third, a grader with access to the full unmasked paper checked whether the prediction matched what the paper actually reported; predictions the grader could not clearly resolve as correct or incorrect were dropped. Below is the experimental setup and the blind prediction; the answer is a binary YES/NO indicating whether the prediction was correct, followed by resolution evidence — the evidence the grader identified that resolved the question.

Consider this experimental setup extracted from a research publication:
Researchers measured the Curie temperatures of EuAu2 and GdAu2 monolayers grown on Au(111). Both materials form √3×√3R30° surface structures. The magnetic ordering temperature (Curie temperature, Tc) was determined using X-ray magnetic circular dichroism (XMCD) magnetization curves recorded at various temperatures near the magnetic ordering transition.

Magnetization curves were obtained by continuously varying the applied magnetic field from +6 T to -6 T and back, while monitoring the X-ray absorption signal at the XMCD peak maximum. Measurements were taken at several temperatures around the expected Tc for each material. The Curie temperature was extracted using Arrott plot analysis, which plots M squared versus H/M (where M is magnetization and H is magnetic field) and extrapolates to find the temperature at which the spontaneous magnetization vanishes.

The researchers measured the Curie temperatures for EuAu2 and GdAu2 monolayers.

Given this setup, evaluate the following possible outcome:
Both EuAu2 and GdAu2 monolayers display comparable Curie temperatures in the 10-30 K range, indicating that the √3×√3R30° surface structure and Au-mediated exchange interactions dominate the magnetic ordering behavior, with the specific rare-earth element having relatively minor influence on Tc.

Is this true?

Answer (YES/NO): NO